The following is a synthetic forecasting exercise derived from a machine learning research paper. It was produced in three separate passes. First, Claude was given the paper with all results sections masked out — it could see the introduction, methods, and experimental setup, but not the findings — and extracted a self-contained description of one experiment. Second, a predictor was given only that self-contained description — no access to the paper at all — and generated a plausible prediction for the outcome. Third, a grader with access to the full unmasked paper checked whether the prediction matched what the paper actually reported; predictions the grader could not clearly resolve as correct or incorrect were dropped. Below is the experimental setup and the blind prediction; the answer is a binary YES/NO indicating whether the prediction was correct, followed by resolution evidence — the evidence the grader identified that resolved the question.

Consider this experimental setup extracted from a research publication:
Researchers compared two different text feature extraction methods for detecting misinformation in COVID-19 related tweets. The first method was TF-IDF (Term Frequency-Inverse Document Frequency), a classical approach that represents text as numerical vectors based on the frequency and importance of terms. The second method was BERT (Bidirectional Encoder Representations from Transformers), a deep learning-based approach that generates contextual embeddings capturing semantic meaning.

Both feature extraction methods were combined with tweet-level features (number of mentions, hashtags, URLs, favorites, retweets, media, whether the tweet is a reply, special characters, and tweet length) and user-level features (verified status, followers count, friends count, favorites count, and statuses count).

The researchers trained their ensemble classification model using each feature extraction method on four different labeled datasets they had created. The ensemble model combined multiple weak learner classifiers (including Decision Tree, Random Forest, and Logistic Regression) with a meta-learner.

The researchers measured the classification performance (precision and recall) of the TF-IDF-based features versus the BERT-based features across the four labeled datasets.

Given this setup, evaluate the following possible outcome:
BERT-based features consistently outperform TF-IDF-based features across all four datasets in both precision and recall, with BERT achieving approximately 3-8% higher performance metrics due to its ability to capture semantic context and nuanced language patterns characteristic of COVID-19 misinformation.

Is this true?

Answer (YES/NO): NO